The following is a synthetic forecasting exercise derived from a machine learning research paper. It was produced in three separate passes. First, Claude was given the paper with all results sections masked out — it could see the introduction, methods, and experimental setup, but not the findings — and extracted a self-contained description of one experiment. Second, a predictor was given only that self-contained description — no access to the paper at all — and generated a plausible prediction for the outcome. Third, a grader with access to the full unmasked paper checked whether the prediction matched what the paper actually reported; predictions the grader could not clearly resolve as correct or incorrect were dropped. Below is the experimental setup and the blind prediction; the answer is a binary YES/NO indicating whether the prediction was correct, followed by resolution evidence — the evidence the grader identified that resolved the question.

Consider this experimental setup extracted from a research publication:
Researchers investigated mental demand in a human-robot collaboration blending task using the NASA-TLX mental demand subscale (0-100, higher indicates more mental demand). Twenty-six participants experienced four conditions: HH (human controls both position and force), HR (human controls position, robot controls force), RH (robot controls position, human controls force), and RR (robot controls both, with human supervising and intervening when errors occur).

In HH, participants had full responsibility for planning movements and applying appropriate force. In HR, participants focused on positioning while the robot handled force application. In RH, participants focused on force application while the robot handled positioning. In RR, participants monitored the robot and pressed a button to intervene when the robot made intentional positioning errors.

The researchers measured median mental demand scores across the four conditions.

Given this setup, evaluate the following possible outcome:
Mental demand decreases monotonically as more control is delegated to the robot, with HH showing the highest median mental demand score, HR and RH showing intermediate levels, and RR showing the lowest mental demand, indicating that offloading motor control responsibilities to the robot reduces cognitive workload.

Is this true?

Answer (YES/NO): NO